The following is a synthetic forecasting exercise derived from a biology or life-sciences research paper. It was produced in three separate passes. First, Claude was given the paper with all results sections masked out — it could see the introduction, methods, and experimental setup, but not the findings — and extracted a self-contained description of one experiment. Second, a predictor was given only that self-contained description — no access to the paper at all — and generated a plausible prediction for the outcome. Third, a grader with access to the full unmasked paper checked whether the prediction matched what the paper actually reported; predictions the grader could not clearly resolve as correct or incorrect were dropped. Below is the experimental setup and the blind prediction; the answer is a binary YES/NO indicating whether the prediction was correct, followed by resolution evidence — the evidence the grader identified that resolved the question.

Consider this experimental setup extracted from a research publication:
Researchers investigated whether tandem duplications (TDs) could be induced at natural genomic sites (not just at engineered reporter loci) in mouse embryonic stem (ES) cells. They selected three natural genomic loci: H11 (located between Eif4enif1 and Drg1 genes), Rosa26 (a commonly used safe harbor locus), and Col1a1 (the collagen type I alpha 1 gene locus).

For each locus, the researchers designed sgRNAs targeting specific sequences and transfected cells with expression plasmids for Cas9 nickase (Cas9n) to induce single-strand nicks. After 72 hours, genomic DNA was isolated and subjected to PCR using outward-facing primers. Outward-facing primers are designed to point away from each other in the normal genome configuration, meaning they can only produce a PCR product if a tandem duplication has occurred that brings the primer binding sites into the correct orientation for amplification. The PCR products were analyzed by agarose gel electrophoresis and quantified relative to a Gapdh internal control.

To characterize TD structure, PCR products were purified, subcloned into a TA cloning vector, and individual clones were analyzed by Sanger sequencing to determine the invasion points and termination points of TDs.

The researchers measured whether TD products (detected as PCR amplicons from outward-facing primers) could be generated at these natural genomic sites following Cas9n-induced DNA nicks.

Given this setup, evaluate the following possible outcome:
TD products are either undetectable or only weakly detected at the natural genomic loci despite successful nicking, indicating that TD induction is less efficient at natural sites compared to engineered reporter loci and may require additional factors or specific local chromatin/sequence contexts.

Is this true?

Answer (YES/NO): NO